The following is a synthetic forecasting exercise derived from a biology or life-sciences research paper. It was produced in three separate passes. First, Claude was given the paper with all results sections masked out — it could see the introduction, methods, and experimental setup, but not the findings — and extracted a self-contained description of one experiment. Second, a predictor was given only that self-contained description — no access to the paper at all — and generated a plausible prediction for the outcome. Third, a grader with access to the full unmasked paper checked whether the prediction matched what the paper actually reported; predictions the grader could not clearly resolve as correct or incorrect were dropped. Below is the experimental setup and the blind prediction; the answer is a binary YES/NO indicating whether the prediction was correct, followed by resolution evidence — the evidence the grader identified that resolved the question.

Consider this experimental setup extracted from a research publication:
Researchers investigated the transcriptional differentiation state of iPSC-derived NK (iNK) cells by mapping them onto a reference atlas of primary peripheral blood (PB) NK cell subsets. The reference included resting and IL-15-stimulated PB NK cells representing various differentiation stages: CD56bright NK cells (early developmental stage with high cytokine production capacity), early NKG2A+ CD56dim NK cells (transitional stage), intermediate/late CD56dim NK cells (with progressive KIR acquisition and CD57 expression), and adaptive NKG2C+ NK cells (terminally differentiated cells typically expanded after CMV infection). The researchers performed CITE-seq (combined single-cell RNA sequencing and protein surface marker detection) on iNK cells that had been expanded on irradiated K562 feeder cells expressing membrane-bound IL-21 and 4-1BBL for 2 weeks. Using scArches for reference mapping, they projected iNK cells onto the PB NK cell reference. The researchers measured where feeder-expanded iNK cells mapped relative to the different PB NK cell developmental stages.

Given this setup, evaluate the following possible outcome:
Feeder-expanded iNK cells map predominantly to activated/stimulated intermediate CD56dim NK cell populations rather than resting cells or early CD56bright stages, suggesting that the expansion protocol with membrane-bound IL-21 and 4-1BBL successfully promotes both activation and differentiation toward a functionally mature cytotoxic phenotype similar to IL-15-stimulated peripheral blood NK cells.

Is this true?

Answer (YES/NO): YES